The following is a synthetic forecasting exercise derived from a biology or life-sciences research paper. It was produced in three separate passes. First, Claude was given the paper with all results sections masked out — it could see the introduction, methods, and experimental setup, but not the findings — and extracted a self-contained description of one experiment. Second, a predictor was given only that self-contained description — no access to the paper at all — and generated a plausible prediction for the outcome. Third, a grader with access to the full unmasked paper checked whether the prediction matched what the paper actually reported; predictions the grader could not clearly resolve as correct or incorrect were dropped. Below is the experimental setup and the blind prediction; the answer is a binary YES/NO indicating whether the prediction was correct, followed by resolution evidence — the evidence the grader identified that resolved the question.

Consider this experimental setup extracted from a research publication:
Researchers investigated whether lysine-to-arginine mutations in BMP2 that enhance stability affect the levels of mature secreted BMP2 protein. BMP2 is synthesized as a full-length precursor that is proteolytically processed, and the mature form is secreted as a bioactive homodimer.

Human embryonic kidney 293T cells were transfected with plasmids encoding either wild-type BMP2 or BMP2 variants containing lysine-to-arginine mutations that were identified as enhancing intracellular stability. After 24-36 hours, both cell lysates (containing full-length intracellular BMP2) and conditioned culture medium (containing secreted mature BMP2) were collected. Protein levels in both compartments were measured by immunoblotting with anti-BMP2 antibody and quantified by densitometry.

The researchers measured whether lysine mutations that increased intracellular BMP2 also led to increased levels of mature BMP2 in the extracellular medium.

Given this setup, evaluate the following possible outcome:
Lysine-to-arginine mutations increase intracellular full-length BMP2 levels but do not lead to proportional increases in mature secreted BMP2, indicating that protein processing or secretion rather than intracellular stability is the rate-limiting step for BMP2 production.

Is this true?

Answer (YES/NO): NO